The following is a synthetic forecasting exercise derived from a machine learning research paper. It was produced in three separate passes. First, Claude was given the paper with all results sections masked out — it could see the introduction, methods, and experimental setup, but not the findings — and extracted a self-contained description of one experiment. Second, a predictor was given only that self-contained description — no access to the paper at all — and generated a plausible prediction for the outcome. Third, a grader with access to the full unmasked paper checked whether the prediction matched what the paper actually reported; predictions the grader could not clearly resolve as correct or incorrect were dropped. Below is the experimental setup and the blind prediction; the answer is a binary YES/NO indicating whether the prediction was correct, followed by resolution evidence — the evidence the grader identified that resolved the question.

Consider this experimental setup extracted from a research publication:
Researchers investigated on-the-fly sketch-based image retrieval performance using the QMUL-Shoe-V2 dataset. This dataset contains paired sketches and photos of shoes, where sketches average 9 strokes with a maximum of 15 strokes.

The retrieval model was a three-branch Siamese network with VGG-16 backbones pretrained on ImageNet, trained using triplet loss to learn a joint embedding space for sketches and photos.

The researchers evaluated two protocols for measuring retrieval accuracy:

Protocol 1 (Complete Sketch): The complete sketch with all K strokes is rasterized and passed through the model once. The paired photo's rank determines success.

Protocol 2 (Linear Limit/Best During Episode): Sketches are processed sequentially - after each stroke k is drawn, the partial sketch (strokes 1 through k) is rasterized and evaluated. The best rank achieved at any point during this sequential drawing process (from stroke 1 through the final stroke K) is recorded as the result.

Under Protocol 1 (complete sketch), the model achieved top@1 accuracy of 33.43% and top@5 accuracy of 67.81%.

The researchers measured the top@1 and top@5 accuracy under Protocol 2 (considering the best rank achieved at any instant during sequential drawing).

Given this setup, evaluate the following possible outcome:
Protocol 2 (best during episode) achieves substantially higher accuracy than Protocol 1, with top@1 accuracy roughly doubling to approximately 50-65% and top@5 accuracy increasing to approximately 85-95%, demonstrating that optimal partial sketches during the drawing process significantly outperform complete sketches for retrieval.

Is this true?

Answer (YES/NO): NO